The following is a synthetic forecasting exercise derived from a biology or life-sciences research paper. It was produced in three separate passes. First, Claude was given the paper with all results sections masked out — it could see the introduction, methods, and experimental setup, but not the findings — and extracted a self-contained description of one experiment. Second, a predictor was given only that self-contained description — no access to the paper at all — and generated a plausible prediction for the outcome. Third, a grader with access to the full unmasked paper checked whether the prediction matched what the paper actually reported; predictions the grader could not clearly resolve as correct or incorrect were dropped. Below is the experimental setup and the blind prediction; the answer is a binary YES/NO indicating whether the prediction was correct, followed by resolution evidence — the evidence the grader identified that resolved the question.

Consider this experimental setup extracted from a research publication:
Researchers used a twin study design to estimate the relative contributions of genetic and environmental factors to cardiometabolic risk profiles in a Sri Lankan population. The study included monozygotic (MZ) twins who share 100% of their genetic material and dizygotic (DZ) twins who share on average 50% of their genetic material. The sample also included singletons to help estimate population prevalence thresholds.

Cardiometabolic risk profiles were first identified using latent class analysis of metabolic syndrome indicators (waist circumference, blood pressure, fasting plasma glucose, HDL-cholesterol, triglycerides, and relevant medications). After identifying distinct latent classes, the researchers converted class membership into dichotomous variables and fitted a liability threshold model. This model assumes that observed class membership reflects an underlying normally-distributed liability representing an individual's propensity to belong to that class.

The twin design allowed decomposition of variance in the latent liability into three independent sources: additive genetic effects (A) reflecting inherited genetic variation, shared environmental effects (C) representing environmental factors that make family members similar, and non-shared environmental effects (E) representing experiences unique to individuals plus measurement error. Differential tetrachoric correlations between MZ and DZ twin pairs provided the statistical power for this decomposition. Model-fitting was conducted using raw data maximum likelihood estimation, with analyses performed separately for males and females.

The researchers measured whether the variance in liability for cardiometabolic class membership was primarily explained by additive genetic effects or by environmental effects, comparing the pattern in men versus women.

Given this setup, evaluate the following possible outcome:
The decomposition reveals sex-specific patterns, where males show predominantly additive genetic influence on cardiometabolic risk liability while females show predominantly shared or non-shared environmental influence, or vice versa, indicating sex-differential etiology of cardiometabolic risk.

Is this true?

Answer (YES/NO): YES